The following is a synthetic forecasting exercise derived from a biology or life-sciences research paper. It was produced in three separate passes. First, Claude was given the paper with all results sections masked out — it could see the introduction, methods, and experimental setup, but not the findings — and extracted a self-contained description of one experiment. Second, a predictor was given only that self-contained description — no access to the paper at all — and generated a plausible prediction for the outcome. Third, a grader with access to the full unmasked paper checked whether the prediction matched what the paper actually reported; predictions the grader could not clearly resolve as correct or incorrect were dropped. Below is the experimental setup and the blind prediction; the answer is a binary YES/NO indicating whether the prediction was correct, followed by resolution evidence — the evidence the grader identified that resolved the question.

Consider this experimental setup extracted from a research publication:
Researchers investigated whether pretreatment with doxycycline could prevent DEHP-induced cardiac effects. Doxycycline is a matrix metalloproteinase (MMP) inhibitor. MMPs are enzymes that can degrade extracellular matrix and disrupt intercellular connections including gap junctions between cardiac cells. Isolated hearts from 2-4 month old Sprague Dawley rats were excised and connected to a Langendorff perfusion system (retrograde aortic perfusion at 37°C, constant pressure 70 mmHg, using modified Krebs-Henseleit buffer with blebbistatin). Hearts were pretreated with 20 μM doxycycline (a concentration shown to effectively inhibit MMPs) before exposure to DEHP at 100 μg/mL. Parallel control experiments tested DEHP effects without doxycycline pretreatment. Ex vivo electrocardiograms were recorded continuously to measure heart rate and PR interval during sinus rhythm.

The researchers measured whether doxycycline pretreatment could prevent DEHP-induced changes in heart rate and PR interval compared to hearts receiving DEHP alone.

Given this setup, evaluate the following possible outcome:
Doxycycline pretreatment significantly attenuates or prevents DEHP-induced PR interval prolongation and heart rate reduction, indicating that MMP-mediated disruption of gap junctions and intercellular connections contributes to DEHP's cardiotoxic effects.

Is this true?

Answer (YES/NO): NO